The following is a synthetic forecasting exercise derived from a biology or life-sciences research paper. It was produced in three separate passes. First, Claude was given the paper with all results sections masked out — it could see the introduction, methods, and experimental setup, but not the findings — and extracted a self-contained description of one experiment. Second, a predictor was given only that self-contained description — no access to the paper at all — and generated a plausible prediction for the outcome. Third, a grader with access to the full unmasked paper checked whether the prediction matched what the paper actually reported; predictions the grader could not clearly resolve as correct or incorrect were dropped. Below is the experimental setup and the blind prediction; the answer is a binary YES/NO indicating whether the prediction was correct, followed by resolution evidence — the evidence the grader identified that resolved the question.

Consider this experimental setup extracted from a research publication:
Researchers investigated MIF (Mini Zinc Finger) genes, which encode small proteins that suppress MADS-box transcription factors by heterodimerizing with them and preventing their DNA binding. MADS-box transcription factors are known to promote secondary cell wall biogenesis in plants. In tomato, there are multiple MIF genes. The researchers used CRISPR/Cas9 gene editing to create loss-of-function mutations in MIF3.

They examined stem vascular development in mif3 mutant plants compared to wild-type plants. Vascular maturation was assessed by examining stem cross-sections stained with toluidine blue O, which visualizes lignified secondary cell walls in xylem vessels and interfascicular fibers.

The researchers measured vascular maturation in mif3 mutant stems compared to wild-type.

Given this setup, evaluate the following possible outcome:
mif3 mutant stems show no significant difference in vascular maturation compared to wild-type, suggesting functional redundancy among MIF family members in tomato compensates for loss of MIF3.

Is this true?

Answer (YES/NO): NO